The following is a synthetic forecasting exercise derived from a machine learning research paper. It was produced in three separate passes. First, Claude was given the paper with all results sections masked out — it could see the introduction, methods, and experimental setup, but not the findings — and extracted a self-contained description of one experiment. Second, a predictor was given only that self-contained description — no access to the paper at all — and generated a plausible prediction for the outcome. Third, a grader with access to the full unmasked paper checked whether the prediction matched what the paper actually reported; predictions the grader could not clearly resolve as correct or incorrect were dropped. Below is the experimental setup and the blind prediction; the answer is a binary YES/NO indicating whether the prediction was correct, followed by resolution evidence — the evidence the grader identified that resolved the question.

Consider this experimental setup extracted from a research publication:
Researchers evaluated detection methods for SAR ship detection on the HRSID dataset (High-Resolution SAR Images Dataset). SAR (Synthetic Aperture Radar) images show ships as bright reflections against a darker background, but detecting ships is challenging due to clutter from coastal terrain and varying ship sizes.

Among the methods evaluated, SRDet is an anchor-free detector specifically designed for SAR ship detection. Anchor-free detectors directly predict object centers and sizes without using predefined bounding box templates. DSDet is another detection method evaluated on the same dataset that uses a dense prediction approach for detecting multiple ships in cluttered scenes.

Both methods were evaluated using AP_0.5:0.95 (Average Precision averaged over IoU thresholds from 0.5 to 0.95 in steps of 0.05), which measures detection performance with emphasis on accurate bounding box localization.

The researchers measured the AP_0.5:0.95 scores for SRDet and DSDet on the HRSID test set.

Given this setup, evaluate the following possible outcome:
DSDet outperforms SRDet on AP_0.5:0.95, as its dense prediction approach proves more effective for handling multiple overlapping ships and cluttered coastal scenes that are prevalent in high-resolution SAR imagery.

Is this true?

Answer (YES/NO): NO